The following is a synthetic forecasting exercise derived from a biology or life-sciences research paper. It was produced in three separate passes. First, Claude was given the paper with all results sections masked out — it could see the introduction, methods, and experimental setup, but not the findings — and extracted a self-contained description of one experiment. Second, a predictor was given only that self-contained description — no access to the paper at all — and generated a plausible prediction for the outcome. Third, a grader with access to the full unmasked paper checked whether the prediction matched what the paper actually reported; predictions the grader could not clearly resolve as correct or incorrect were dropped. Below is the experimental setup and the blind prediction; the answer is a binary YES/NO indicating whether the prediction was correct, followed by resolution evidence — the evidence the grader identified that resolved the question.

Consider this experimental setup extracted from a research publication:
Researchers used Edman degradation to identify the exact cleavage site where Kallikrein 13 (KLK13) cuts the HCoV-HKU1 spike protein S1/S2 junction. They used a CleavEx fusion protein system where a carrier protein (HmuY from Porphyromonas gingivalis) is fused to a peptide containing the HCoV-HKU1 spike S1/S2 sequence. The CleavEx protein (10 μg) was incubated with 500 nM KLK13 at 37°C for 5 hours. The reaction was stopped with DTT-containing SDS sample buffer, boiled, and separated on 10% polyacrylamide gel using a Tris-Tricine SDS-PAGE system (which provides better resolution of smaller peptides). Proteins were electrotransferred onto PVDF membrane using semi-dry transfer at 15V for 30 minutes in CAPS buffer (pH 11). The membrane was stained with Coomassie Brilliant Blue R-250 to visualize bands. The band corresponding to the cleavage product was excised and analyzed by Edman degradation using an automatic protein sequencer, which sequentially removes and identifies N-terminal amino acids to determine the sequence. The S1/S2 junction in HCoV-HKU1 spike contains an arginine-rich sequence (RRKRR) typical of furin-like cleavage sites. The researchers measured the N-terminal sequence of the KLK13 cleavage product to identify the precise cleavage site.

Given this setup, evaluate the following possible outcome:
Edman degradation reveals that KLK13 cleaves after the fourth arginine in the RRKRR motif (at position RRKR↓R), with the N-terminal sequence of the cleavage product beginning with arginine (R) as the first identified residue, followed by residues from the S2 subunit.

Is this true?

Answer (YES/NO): NO